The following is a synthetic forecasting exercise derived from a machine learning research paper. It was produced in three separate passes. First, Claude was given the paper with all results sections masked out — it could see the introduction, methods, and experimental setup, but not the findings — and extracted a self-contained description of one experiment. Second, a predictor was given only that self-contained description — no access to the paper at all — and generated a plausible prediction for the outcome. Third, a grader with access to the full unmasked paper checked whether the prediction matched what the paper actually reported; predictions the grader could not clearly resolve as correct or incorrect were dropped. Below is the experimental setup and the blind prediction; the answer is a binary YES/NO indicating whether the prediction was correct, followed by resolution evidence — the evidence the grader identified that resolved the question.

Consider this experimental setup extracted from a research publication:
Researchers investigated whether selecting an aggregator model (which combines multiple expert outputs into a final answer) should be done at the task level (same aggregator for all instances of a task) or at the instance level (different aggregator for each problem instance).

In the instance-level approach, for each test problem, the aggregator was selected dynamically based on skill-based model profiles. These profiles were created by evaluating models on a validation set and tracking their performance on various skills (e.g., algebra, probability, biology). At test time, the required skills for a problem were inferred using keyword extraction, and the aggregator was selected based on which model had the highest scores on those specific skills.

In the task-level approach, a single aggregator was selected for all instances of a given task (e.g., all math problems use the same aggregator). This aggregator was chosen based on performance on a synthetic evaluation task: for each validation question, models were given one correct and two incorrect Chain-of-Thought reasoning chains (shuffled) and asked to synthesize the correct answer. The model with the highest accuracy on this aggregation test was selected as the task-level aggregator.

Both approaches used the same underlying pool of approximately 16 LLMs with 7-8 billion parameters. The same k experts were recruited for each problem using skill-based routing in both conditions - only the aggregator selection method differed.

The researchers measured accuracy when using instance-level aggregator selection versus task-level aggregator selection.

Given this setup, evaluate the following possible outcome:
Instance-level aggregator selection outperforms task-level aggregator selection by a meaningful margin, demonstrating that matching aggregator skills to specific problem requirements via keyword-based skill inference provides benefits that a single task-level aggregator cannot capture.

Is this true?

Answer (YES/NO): NO